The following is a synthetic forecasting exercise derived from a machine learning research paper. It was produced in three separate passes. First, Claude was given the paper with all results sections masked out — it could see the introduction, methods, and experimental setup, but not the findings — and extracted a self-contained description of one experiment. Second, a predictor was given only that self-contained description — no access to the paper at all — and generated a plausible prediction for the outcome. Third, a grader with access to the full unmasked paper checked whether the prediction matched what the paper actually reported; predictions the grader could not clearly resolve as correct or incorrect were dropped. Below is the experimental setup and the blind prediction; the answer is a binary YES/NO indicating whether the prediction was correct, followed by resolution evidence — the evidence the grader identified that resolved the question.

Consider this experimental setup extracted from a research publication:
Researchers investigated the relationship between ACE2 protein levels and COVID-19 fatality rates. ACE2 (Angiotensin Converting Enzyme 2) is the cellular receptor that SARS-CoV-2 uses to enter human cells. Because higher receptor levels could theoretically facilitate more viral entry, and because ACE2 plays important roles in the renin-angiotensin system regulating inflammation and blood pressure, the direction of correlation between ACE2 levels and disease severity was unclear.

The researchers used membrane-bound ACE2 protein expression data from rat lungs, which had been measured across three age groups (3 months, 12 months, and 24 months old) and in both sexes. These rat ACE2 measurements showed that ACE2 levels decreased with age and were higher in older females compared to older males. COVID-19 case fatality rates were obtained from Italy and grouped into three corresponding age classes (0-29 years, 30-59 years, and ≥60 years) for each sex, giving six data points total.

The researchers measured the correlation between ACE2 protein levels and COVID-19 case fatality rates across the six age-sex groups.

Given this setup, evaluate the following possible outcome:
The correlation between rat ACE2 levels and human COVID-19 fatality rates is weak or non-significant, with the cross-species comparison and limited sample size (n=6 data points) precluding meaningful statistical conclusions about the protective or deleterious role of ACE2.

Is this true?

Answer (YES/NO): NO